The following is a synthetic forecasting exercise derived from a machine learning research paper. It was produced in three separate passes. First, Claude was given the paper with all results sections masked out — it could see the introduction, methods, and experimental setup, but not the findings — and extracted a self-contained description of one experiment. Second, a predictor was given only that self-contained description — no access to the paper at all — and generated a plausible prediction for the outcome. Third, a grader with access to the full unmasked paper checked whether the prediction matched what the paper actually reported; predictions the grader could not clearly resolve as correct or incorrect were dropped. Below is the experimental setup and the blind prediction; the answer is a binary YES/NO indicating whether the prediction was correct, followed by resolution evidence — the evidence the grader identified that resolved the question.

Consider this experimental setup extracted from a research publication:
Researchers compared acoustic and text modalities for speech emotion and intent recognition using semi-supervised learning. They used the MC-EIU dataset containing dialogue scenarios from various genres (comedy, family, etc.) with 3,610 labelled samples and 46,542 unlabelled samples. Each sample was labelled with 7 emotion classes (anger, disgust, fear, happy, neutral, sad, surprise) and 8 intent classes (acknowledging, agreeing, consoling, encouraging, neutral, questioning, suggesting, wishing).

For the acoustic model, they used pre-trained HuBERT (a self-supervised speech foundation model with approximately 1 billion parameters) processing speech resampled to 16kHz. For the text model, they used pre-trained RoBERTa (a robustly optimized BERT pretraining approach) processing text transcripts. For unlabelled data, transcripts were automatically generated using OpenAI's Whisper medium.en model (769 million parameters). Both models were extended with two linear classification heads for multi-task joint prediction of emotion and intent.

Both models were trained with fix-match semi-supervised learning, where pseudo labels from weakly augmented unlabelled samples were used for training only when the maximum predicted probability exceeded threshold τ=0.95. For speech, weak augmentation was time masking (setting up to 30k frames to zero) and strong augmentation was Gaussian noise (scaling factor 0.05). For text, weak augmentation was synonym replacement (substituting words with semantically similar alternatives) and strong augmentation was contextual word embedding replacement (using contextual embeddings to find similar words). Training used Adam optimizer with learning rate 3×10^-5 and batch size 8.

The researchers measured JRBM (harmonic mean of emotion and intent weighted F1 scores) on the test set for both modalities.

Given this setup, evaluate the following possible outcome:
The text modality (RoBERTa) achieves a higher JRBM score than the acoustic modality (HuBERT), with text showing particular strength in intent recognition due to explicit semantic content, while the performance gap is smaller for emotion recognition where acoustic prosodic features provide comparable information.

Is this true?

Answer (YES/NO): YES